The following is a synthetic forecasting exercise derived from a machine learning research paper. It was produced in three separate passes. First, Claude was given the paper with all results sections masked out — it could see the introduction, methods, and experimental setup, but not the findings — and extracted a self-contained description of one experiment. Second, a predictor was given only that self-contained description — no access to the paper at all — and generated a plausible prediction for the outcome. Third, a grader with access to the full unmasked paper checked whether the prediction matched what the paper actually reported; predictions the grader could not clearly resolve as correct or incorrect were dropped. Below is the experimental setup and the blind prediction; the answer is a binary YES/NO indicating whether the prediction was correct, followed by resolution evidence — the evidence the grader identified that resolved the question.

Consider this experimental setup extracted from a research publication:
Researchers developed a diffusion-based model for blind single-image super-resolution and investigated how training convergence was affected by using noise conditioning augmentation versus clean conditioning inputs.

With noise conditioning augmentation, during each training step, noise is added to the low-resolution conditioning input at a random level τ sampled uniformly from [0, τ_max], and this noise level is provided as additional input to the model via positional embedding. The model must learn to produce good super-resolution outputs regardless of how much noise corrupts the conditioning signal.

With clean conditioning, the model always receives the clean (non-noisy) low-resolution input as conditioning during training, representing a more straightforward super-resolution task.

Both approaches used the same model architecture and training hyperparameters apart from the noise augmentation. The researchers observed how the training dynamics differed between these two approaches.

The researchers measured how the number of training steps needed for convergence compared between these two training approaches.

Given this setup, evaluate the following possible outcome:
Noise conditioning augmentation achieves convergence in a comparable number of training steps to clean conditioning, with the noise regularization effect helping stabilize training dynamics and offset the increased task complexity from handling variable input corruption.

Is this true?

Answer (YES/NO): NO